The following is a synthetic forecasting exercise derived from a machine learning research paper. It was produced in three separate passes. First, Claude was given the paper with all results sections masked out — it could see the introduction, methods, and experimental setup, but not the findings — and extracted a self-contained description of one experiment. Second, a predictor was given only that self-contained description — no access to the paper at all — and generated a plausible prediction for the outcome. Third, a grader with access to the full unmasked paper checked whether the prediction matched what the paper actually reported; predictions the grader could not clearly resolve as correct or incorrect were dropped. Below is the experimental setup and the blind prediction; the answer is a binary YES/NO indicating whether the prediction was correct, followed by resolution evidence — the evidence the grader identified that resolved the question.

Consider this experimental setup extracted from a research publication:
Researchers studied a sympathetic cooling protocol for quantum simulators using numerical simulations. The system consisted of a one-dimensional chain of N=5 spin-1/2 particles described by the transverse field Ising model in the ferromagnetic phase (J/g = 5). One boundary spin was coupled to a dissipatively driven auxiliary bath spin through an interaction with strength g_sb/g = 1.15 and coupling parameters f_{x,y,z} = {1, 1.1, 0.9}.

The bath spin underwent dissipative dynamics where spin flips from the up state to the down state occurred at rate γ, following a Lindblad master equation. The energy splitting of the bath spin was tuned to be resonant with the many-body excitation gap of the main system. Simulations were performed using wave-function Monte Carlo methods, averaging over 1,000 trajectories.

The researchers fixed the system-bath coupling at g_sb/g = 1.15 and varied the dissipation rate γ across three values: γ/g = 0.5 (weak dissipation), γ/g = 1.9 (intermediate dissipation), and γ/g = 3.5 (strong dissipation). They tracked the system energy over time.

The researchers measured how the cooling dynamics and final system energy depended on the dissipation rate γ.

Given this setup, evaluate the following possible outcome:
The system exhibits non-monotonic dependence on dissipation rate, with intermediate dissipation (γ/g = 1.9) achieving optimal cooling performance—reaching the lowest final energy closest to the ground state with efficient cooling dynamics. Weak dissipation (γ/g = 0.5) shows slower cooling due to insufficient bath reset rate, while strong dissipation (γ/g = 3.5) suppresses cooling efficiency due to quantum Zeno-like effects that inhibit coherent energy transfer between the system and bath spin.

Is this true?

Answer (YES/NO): YES